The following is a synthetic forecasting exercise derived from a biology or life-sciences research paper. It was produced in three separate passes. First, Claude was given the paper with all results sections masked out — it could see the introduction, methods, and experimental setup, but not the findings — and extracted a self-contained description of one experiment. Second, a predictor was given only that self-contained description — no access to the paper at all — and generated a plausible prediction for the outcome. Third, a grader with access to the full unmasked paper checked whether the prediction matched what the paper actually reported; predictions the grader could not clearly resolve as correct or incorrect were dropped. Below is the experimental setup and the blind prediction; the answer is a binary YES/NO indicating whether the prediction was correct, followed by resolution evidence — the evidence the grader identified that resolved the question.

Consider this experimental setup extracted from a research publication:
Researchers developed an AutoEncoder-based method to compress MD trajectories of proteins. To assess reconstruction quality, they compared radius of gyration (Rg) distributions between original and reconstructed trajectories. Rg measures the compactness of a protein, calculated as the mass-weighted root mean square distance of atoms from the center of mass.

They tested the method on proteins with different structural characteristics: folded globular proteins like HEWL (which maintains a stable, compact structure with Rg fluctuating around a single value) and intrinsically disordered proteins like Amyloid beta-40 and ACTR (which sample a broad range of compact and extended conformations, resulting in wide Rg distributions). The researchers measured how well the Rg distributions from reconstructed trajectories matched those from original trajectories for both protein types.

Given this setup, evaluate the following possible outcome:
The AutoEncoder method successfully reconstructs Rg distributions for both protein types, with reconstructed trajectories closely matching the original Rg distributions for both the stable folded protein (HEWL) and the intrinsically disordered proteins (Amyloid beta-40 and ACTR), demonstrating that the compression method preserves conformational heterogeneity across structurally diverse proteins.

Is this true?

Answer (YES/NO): YES